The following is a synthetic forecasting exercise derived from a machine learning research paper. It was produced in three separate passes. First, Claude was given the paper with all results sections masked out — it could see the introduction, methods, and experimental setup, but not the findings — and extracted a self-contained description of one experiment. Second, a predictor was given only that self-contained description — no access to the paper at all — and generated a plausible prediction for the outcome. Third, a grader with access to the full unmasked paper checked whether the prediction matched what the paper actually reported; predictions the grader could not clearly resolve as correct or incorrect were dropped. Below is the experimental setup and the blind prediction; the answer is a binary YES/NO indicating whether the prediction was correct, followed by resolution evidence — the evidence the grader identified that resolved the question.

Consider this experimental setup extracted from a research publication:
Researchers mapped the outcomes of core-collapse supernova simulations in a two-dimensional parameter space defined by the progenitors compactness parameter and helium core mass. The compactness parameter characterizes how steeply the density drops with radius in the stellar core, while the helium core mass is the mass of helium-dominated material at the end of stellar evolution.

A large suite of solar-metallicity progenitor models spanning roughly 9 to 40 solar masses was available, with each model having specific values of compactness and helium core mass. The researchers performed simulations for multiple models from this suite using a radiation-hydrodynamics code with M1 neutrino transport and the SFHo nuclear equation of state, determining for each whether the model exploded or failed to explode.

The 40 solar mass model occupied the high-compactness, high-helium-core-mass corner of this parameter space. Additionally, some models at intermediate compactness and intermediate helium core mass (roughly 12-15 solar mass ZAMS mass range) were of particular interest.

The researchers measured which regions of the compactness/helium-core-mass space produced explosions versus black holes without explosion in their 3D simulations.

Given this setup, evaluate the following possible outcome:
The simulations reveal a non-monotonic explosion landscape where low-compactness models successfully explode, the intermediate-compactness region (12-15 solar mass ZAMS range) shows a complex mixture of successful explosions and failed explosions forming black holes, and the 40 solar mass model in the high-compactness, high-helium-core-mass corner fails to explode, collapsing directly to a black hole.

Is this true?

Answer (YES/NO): NO